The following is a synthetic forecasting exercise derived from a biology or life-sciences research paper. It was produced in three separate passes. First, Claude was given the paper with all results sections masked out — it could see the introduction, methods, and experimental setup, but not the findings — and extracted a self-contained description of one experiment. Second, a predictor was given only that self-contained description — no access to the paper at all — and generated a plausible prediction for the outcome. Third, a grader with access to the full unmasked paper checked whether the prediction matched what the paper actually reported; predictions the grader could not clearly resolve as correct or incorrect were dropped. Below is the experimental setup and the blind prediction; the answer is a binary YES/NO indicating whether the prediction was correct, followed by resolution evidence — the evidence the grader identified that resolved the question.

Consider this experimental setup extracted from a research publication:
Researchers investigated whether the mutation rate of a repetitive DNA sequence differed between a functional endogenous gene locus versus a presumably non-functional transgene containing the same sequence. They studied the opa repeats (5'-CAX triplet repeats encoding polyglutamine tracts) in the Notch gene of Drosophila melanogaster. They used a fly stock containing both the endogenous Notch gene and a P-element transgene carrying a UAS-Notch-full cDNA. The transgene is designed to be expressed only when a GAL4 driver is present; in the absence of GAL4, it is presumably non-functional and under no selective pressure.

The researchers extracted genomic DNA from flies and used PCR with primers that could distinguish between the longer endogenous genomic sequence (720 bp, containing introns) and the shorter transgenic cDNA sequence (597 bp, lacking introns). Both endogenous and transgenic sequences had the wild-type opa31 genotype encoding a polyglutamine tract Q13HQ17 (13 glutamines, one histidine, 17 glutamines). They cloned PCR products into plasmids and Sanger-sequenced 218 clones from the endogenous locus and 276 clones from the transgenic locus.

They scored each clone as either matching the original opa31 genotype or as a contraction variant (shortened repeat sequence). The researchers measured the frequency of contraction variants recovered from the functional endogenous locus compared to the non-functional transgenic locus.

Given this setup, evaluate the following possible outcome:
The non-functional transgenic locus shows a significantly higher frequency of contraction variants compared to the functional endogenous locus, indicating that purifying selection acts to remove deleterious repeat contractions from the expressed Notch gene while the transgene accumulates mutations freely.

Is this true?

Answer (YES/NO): NO